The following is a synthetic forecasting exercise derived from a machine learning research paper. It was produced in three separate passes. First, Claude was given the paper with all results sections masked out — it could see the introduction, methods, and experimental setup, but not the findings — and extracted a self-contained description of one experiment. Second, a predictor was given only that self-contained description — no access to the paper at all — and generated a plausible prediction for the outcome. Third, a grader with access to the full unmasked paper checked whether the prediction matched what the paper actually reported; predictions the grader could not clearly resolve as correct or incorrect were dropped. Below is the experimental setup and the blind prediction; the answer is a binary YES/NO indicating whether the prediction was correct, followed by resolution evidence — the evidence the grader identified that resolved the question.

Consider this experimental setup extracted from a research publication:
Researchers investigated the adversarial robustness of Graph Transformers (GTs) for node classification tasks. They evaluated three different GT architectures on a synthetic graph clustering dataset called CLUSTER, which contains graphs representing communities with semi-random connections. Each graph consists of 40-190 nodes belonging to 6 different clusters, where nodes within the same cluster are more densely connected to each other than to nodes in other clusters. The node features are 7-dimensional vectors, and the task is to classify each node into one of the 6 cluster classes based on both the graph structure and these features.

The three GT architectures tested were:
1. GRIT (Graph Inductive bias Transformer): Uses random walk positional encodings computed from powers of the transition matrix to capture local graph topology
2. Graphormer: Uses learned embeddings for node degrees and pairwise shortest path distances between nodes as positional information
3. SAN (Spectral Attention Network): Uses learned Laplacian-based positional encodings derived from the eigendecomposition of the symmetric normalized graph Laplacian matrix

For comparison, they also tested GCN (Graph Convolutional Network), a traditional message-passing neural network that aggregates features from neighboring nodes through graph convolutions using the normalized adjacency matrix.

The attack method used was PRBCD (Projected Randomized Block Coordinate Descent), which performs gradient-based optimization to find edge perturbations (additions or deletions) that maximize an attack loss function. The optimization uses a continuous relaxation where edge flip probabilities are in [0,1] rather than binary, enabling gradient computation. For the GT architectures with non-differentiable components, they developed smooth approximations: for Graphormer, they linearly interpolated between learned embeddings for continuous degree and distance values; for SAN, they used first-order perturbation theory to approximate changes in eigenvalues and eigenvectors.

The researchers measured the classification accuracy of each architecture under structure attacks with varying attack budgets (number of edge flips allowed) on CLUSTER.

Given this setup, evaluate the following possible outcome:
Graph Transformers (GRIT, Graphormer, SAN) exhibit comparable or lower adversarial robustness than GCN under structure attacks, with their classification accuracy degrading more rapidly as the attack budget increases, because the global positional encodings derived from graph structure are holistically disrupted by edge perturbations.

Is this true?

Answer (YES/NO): NO